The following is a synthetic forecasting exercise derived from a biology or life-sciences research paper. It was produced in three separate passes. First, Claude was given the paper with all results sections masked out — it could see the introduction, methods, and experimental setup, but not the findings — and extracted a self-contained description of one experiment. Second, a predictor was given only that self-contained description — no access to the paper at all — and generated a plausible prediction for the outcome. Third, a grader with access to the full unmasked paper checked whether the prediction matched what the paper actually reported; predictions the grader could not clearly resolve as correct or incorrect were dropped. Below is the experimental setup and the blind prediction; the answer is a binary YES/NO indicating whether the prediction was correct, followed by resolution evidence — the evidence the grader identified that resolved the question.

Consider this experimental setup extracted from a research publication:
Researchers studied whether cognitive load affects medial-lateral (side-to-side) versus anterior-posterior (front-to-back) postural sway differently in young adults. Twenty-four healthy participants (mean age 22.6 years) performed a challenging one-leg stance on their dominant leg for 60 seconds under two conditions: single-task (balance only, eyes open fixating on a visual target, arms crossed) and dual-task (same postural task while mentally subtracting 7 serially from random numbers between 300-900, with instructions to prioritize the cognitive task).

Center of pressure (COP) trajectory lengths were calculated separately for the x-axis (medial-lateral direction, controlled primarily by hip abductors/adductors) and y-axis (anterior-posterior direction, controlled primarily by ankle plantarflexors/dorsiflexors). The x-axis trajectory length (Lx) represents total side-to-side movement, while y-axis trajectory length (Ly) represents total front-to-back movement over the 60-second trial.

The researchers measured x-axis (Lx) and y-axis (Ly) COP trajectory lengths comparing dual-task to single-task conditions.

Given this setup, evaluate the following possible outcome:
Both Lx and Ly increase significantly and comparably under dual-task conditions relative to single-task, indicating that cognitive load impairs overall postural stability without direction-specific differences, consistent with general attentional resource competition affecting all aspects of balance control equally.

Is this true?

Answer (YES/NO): NO